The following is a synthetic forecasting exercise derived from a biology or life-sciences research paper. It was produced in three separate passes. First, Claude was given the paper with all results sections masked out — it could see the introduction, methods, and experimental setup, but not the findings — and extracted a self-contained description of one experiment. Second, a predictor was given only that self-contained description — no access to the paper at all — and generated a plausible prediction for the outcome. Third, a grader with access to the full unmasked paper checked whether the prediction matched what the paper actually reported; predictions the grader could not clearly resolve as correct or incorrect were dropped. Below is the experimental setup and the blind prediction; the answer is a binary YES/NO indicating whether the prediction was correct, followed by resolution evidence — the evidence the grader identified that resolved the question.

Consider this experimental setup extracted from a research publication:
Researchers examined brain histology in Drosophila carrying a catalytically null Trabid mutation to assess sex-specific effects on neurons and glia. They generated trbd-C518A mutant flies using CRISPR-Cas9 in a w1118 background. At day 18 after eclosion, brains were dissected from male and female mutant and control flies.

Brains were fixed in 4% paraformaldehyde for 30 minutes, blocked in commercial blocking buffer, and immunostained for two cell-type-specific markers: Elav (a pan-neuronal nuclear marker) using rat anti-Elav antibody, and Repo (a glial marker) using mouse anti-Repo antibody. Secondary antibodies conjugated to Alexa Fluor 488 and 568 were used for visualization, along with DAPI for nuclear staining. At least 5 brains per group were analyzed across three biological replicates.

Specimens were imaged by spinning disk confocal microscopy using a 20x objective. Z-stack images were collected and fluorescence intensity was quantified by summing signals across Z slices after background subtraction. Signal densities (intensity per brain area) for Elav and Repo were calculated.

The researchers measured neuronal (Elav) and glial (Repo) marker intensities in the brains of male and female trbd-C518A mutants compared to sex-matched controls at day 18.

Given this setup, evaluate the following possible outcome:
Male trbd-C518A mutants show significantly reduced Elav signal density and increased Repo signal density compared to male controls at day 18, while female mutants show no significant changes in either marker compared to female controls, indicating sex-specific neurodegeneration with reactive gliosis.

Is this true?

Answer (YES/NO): NO